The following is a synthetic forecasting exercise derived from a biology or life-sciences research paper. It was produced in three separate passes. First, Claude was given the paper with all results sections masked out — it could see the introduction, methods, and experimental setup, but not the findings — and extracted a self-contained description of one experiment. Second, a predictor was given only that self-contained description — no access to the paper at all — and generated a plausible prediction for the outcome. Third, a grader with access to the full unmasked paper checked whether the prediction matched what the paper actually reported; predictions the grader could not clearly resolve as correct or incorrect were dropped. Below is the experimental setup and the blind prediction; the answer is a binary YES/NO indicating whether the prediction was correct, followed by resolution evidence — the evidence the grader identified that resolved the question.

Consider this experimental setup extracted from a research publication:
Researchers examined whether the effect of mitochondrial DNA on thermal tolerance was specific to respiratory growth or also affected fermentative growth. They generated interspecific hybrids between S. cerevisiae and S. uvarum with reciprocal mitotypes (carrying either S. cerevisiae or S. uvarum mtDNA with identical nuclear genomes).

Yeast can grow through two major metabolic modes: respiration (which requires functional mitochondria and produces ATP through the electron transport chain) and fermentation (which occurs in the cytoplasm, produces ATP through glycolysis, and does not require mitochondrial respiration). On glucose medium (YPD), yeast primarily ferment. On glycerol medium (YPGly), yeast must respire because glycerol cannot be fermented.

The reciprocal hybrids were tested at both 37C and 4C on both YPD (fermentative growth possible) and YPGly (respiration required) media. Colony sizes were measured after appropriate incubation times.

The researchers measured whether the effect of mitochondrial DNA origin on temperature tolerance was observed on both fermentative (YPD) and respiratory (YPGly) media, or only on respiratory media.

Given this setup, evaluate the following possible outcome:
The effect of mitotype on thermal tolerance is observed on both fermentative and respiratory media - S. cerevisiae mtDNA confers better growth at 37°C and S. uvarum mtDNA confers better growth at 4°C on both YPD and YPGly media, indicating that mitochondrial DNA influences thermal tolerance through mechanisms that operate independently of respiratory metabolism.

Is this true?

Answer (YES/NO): NO